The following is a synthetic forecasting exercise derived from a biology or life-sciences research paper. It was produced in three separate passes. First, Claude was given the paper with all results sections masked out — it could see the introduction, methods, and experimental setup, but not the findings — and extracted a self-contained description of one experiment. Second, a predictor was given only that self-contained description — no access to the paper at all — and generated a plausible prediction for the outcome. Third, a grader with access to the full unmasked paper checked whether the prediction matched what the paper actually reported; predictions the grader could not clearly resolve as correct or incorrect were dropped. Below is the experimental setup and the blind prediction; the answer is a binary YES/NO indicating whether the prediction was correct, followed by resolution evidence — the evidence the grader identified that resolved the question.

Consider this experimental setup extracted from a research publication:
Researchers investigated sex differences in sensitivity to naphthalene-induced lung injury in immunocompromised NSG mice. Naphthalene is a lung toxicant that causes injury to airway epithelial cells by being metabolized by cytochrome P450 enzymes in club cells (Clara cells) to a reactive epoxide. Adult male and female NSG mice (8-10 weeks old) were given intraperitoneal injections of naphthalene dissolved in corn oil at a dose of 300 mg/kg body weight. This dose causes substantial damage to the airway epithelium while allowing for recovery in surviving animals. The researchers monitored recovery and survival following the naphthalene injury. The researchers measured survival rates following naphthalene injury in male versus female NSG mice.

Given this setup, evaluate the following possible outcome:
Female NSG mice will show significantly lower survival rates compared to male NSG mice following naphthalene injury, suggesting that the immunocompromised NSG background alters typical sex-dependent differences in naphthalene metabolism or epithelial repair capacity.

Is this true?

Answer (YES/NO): YES